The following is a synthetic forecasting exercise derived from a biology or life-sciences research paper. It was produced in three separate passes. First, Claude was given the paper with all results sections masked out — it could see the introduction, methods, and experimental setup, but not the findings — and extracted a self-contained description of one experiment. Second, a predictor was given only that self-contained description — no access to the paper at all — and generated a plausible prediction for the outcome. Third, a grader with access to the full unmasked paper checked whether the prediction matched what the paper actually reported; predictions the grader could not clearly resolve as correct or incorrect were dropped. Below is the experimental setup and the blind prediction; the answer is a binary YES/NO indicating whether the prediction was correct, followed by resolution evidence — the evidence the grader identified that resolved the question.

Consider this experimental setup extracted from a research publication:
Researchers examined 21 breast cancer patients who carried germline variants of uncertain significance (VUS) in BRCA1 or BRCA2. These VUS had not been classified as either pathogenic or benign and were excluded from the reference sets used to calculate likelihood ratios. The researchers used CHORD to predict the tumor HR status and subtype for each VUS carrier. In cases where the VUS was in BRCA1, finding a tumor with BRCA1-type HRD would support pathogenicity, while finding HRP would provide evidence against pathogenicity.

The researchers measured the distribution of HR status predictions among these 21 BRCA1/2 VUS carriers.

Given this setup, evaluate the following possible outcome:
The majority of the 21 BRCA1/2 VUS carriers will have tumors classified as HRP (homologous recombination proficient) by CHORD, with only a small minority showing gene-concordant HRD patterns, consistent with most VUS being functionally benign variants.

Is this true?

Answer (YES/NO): NO